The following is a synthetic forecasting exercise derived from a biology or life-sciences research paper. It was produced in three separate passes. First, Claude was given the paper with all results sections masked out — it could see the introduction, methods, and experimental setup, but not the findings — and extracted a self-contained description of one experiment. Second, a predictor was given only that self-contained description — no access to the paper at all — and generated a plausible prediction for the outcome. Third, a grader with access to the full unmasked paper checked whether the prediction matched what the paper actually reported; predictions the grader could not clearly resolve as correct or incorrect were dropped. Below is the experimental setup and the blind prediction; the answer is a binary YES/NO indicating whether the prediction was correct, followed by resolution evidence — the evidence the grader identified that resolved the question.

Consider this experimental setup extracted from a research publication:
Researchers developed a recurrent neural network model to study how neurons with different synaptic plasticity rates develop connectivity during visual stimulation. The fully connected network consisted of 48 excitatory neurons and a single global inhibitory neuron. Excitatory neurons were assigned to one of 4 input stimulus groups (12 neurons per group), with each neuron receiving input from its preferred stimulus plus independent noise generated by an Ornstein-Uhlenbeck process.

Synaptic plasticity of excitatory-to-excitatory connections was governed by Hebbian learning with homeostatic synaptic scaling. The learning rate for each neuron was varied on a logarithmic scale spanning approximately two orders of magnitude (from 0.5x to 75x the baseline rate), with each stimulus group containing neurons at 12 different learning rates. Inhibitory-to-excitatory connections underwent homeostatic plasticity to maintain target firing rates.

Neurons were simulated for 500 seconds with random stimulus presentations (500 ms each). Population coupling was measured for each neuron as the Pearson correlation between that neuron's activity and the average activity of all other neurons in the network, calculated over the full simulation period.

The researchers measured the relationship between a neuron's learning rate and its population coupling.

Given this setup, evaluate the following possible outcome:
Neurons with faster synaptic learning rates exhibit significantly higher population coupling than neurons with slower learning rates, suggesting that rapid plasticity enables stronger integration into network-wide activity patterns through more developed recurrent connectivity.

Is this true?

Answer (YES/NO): YES